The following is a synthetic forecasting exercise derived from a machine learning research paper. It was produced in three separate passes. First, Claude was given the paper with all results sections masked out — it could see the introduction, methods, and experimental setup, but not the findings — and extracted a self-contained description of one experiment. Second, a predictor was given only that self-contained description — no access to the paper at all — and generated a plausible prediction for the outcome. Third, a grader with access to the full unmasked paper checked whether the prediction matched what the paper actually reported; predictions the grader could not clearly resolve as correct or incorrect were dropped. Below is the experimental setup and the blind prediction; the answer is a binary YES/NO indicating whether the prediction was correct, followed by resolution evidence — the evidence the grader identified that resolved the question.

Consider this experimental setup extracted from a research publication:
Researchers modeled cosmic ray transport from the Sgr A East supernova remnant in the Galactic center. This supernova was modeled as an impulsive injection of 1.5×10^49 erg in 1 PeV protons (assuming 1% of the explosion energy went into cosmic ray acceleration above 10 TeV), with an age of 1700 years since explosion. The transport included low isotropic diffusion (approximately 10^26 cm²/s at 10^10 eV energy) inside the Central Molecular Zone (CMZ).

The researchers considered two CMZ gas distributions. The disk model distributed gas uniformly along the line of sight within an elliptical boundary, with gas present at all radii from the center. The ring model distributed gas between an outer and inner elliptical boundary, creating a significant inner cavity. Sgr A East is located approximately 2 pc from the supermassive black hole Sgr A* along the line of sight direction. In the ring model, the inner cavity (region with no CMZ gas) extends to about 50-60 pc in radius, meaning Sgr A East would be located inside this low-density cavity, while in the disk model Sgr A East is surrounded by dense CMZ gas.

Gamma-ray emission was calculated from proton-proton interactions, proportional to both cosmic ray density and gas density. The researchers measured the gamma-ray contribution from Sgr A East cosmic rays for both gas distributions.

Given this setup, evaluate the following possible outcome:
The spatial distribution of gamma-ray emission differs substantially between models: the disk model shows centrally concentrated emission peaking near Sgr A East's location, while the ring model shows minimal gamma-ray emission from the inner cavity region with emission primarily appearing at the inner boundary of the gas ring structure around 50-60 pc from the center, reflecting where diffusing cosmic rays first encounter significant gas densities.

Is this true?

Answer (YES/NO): YES